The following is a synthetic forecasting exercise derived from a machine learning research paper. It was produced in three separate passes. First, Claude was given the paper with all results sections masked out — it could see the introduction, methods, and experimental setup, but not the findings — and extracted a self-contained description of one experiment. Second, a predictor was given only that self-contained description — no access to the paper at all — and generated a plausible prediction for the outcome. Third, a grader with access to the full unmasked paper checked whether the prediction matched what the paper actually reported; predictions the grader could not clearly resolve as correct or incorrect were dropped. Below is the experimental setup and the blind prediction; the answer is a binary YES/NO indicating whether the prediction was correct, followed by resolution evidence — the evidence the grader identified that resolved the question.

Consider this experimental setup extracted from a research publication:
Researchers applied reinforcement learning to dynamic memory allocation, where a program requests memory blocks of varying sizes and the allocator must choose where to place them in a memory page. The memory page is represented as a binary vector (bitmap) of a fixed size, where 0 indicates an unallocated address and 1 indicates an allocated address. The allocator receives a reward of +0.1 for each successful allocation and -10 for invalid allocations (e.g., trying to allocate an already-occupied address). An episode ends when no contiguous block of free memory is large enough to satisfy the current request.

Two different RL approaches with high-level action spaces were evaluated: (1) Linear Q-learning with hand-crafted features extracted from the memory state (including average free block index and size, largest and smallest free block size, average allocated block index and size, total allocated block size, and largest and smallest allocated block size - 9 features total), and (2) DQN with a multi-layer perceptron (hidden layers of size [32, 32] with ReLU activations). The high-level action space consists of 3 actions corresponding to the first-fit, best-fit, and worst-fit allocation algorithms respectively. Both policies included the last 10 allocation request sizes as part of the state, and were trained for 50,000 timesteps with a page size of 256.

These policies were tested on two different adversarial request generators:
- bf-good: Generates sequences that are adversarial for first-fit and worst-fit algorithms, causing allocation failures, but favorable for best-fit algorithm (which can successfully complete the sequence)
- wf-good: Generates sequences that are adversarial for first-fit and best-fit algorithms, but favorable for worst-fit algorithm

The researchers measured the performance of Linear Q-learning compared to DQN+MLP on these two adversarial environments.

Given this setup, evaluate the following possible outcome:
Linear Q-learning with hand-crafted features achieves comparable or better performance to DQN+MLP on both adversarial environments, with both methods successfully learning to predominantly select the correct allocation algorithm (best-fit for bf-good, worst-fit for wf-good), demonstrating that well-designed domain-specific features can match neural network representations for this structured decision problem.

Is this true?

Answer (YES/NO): NO